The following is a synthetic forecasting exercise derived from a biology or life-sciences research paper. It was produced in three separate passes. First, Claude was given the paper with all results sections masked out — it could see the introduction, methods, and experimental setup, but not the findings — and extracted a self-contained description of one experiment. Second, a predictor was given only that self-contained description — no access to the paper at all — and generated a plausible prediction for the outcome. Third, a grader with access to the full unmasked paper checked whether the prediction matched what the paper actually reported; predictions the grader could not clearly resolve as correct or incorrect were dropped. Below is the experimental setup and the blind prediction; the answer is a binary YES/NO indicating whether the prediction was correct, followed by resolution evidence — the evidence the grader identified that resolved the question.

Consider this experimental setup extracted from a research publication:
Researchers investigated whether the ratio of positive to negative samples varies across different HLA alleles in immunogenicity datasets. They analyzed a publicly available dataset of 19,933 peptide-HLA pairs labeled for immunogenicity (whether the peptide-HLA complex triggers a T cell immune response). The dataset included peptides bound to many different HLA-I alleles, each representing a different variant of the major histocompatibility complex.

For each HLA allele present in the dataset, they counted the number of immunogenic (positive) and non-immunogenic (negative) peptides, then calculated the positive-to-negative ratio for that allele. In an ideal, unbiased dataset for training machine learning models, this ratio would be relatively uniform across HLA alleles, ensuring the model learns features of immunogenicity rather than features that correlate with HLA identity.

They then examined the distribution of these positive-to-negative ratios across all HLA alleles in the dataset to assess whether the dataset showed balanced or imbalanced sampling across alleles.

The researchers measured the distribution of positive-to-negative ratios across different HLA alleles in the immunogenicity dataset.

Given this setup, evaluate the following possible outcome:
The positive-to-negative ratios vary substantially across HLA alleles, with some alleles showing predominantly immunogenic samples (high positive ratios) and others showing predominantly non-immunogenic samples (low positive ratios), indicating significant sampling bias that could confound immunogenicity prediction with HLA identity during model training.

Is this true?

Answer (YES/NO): YES